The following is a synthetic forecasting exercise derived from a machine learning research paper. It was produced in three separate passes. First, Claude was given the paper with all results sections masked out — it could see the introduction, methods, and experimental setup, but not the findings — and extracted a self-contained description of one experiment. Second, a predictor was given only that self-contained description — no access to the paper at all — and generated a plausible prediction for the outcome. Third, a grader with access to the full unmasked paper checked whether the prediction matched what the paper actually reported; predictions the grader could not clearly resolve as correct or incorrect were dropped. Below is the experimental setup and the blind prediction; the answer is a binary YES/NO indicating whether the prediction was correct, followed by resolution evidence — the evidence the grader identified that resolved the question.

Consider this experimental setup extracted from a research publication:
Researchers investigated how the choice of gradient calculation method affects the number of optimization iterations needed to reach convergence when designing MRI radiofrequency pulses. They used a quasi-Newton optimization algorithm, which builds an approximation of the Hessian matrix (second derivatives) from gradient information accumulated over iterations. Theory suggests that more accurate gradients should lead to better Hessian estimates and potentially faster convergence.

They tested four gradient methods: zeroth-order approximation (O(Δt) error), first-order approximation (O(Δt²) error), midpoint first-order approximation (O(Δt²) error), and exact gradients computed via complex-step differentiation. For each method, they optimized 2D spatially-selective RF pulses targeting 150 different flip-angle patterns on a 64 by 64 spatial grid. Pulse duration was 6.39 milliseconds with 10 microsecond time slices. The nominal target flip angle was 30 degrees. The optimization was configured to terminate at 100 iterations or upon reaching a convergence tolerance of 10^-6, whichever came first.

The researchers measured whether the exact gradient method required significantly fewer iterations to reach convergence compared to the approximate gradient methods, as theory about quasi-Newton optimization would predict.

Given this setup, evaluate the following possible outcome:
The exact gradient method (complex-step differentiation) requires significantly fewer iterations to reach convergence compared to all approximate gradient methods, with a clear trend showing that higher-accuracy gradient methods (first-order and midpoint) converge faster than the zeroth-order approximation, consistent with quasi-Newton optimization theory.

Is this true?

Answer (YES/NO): NO